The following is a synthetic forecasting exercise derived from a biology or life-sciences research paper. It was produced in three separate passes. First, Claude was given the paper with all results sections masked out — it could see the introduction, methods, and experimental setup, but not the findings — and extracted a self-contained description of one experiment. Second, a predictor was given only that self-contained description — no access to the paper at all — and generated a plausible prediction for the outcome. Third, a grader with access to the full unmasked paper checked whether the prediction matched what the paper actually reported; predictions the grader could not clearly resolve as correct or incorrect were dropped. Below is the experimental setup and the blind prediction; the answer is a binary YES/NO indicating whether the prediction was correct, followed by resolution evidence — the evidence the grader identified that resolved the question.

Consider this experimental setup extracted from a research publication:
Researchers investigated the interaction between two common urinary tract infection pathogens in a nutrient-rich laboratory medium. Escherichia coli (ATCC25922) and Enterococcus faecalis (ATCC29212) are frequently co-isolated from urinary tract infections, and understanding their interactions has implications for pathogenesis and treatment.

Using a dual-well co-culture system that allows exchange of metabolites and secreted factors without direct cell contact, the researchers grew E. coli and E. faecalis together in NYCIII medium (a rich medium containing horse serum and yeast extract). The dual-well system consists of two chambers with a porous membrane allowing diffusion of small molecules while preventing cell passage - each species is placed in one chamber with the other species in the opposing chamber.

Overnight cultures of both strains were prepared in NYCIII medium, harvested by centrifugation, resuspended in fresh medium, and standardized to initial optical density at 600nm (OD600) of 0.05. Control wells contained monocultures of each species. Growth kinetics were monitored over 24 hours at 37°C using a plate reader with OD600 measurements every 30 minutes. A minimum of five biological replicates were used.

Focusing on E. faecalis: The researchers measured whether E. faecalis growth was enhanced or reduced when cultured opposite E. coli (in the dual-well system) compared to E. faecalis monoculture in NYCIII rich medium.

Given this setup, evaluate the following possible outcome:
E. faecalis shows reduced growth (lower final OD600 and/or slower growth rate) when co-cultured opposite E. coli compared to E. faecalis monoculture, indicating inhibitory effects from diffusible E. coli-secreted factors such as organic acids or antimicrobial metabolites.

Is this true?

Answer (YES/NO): YES